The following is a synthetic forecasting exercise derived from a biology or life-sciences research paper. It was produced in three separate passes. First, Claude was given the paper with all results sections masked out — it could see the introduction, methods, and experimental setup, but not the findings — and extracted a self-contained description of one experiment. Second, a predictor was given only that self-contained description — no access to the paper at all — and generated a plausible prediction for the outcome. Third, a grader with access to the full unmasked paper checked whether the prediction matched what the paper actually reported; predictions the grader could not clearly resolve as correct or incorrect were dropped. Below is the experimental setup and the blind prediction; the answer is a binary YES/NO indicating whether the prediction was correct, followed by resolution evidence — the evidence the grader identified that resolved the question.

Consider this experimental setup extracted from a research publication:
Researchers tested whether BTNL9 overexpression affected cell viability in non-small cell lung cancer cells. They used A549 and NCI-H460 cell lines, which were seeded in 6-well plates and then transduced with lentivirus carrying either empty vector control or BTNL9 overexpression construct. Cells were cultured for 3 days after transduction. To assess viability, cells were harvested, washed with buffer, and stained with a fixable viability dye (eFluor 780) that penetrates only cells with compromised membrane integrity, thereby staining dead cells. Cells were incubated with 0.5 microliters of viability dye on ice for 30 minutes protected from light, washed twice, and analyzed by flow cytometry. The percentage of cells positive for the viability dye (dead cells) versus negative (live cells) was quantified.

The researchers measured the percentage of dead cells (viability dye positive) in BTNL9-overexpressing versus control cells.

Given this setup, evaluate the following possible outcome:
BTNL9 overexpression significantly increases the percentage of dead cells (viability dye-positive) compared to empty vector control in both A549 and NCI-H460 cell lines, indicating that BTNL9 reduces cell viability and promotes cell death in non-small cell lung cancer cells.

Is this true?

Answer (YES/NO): YES